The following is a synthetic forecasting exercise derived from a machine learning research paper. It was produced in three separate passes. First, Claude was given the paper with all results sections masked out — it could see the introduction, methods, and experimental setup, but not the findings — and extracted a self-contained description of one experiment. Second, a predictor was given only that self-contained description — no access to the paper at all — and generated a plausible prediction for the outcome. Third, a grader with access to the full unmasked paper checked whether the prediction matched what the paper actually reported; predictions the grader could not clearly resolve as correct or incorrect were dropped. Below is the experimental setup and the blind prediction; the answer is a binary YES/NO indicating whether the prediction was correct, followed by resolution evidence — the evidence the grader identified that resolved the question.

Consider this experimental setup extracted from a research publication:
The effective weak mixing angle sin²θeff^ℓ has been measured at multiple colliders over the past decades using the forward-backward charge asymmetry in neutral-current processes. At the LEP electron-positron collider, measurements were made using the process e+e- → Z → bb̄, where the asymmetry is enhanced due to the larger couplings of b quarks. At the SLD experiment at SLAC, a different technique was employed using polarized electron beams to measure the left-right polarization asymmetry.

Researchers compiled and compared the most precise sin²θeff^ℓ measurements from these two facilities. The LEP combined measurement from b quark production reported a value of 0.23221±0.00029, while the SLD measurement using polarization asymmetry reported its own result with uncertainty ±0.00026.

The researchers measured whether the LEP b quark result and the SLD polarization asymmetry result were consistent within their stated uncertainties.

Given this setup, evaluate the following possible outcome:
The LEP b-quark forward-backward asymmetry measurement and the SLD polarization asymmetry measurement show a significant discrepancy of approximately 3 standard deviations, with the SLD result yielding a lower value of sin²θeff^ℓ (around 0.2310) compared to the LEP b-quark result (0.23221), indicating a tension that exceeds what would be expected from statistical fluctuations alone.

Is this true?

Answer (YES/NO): YES